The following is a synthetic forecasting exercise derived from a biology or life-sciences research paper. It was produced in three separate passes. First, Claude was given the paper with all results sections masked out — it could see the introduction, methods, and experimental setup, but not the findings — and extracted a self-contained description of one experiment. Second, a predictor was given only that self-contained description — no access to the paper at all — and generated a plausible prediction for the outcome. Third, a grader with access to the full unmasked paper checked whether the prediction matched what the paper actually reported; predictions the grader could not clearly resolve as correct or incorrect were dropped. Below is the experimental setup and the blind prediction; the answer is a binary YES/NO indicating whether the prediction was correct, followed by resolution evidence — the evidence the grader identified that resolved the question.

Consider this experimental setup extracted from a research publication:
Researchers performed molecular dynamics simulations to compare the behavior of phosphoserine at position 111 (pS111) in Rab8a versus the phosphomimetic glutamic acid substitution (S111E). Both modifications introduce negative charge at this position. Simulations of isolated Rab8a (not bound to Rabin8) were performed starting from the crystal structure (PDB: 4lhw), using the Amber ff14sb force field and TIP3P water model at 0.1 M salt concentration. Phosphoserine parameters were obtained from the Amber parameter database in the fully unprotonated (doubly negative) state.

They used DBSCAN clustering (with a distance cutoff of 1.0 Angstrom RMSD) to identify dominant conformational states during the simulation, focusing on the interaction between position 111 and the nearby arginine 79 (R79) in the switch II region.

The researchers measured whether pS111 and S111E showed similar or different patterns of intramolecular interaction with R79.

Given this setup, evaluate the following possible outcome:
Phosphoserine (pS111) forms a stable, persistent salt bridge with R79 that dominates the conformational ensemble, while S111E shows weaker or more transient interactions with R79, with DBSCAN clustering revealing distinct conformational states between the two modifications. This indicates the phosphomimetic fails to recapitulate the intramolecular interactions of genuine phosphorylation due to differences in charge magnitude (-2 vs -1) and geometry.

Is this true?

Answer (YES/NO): NO